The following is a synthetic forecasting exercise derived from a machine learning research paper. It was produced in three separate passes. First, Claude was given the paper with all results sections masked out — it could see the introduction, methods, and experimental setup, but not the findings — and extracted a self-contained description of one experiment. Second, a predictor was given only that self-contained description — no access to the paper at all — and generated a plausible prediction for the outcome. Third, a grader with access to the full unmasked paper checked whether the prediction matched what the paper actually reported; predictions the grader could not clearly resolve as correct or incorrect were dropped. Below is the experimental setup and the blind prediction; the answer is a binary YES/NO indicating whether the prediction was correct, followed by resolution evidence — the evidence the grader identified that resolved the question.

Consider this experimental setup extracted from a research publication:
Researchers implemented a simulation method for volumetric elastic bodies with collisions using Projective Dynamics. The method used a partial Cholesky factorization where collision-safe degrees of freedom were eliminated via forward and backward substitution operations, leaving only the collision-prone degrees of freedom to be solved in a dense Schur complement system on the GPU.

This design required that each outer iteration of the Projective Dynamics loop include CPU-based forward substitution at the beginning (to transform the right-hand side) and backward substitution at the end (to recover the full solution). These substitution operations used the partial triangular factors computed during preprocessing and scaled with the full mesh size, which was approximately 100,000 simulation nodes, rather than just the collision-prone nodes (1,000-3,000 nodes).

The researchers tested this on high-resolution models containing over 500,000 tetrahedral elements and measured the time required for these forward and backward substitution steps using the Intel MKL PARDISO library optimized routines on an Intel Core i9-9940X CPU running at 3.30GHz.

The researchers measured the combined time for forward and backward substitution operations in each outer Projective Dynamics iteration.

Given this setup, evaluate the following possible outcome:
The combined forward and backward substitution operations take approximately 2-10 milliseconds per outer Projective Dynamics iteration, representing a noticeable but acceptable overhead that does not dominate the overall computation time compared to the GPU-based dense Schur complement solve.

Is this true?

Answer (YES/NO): NO